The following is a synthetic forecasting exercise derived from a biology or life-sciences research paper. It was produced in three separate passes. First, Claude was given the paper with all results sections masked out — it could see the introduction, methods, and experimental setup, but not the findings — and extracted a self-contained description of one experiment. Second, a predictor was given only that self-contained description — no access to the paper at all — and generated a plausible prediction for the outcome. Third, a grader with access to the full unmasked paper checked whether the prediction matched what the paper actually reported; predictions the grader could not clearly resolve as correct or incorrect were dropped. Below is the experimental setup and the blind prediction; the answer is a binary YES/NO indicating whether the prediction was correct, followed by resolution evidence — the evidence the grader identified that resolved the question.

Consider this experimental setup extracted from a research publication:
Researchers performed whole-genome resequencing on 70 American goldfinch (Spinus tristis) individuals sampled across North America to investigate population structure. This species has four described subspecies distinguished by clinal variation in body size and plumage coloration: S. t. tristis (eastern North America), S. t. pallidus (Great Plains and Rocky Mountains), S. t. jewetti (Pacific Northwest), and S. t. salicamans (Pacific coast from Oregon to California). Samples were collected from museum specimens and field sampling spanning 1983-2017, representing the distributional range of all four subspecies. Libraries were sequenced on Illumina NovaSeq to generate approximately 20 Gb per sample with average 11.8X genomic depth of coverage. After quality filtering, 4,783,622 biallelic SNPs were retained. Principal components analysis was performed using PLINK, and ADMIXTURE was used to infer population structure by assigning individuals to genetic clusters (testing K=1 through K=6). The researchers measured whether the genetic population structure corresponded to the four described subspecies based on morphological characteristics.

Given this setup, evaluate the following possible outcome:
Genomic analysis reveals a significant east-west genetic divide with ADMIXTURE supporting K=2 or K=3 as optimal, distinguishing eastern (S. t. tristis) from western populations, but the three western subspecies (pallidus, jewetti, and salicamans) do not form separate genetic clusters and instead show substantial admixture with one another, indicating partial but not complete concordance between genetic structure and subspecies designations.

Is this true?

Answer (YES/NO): NO